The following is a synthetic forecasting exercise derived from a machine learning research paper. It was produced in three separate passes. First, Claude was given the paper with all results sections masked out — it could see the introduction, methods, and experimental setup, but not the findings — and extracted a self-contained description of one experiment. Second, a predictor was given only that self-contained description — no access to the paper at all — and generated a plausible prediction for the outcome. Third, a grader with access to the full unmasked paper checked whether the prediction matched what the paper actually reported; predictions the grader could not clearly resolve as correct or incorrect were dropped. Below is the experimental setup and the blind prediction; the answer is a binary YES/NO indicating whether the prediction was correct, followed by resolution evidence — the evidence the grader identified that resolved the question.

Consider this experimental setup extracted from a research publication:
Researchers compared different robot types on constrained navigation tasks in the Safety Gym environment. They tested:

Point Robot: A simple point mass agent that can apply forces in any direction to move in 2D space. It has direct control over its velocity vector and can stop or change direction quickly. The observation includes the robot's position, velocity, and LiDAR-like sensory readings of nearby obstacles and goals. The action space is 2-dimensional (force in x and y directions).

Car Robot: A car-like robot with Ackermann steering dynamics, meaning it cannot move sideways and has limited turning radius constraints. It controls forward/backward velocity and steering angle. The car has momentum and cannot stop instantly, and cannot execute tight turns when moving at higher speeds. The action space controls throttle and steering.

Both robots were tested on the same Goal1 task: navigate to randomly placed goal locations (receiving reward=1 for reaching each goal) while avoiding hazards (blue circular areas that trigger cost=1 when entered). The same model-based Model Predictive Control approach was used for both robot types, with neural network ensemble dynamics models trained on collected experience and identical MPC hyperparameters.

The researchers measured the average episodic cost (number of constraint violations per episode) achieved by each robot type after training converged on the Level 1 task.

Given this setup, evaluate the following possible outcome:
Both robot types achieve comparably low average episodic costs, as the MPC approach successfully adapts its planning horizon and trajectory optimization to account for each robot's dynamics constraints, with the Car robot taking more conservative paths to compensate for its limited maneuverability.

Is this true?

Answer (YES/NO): NO